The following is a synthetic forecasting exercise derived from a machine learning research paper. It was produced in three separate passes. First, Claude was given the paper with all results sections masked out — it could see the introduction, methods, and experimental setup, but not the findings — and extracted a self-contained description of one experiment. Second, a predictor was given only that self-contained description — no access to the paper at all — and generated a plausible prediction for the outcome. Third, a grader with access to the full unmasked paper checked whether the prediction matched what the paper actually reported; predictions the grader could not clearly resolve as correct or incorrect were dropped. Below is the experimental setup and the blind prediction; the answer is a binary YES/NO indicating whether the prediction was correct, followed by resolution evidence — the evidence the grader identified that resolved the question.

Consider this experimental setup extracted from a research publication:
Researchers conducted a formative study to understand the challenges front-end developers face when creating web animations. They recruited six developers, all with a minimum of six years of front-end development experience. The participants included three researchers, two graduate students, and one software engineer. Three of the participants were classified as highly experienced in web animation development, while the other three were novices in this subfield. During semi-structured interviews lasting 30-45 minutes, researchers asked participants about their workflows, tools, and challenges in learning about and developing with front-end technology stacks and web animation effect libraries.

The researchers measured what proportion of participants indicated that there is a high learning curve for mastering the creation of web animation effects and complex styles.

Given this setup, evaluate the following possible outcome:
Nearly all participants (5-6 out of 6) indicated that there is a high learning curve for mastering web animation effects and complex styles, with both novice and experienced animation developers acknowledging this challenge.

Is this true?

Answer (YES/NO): NO